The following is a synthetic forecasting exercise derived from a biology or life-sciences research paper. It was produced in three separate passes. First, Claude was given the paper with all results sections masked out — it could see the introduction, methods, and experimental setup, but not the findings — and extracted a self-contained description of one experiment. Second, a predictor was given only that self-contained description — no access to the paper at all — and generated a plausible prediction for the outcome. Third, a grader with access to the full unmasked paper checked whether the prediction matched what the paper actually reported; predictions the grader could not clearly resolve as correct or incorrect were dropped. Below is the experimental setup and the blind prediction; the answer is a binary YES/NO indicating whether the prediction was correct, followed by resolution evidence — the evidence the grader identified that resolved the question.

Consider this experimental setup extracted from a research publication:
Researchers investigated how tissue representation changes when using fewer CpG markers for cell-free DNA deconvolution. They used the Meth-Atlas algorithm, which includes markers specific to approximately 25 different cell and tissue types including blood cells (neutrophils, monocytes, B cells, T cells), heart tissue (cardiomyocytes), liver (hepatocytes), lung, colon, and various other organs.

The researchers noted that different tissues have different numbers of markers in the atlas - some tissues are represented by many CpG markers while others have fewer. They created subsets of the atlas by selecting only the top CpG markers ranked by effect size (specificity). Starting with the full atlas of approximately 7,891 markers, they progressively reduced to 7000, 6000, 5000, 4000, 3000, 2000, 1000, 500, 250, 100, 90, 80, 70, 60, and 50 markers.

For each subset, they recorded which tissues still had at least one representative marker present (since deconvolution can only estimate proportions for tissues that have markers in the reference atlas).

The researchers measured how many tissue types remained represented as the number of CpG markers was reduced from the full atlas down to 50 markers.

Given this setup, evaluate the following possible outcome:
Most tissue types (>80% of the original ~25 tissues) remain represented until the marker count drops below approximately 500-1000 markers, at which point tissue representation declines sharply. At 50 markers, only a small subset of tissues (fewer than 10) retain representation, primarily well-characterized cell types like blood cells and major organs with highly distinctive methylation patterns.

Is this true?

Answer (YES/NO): NO